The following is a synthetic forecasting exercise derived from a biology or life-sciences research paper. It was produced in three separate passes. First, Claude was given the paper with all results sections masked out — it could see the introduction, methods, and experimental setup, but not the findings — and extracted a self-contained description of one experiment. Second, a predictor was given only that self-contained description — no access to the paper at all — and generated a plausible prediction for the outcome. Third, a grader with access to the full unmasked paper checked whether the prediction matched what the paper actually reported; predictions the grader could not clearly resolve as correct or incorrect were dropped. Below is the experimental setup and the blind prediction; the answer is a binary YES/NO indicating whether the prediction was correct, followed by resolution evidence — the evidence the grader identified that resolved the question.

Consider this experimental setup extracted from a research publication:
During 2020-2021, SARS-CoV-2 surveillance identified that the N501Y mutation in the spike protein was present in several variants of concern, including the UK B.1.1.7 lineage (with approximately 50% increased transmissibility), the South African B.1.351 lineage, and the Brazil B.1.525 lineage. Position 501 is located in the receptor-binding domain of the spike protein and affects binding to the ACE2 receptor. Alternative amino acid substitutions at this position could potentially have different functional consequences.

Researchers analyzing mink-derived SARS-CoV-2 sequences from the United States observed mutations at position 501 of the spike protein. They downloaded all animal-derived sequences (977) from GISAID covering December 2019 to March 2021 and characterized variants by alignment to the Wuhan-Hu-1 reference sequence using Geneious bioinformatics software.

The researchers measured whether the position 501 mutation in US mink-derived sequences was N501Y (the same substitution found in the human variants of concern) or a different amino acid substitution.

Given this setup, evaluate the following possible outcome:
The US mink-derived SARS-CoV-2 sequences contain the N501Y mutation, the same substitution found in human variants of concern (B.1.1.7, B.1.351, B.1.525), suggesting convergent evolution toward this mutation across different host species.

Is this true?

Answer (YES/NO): NO